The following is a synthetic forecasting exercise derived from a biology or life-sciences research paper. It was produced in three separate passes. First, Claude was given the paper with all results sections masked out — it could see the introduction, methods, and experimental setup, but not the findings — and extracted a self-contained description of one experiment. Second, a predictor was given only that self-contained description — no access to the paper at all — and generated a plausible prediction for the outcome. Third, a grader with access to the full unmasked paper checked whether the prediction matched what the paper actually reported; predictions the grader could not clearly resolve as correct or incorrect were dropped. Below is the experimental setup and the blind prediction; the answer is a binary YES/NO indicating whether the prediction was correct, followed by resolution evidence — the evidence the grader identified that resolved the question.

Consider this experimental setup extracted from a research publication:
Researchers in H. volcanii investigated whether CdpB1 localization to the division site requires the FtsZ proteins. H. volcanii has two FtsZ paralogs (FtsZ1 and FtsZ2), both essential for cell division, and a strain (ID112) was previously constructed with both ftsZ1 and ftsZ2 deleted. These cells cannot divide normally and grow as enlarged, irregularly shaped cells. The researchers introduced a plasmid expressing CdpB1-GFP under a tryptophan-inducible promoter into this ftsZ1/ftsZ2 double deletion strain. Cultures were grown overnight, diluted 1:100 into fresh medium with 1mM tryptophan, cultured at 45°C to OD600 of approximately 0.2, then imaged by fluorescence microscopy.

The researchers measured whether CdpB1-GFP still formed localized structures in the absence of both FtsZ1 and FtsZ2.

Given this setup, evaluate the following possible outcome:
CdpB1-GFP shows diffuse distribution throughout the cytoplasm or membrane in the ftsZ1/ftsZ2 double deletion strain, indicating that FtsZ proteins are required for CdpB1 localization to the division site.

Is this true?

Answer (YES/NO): NO